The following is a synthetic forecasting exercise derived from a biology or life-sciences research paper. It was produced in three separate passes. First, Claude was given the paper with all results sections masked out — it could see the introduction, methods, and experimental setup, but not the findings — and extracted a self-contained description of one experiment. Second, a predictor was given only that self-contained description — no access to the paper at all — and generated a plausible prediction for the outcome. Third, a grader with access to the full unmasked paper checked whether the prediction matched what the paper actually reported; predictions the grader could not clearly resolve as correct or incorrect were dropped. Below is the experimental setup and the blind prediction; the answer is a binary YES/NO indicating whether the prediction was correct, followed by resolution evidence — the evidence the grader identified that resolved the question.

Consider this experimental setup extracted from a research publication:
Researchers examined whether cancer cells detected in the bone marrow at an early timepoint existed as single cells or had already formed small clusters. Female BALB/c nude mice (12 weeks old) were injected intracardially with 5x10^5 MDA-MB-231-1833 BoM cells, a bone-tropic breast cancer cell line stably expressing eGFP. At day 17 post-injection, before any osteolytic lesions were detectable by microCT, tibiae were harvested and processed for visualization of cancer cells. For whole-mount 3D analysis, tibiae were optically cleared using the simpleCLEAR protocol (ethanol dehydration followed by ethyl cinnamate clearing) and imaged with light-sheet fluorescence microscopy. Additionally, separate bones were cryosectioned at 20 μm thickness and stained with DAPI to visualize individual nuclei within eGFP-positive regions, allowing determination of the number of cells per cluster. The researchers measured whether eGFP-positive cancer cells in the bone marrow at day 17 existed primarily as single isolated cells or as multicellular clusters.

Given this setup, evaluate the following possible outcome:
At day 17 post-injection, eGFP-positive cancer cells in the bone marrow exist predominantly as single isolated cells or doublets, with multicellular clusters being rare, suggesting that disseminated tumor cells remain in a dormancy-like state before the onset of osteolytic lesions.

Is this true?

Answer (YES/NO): NO